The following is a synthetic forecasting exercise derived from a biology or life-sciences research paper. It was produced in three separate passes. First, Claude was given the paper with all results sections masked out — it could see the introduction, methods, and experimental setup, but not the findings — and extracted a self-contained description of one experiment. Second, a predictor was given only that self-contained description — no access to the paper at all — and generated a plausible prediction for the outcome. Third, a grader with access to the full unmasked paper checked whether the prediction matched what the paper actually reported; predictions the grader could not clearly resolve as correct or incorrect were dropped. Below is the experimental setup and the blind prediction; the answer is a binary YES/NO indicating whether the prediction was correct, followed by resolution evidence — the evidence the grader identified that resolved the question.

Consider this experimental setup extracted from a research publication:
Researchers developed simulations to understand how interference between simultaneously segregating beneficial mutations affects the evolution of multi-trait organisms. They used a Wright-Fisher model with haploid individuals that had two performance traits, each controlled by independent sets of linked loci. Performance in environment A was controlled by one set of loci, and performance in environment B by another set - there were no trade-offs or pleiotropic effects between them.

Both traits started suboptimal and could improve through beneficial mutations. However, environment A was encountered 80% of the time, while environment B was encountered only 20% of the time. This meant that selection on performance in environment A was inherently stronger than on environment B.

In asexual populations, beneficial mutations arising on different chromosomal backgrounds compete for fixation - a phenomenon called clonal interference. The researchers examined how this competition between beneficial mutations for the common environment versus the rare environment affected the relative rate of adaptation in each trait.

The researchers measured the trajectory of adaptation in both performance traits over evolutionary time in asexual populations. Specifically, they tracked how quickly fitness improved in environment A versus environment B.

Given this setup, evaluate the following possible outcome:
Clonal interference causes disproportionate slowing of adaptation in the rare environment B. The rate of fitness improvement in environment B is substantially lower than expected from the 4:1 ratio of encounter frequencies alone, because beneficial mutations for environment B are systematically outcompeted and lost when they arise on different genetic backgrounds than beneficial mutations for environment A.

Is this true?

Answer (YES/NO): YES